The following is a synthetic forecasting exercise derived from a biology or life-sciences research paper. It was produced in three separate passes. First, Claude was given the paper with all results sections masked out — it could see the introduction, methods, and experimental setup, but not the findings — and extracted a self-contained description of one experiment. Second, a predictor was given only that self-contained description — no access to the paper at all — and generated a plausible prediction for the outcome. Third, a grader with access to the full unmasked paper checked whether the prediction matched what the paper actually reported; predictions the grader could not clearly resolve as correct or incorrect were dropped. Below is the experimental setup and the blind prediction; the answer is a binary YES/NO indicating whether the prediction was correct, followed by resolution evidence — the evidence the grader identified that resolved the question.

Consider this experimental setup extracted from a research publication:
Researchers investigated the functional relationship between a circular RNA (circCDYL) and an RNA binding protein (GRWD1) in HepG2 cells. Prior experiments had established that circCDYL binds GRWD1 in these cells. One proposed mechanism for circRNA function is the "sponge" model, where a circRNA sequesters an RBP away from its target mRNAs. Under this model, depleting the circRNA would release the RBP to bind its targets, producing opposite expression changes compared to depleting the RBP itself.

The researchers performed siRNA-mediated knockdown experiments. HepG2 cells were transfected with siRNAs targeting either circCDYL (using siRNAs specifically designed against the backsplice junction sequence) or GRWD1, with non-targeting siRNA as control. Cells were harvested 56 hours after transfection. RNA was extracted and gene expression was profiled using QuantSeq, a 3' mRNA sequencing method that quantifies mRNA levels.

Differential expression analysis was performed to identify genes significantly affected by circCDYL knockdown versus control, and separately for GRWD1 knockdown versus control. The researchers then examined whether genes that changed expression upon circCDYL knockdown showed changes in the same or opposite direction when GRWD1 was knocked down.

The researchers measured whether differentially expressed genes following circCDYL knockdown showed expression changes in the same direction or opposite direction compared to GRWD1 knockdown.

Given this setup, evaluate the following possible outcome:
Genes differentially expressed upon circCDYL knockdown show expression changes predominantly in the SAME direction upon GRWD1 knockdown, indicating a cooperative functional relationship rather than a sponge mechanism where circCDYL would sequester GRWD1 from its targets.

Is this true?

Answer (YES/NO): NO